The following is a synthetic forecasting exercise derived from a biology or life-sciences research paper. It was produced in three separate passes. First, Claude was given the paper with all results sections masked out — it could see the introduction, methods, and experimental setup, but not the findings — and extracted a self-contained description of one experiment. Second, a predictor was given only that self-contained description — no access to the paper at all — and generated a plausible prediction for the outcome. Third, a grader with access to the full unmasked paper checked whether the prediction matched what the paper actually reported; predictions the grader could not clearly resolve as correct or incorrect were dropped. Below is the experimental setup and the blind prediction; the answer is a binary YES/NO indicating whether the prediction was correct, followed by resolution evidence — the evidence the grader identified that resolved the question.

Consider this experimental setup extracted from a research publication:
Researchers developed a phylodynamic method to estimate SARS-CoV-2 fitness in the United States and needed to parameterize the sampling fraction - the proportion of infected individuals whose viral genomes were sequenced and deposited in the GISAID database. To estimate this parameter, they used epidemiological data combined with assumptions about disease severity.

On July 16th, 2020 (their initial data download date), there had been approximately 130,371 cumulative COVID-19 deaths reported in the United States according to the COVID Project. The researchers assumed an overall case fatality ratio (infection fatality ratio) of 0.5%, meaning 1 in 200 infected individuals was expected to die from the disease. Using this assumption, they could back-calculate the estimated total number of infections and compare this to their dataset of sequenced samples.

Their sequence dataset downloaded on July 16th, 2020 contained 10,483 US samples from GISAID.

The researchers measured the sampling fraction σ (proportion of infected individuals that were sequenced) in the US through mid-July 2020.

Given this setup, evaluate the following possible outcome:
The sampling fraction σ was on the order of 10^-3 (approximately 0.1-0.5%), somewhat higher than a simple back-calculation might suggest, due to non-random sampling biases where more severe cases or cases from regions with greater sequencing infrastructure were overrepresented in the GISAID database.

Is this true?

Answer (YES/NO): NO